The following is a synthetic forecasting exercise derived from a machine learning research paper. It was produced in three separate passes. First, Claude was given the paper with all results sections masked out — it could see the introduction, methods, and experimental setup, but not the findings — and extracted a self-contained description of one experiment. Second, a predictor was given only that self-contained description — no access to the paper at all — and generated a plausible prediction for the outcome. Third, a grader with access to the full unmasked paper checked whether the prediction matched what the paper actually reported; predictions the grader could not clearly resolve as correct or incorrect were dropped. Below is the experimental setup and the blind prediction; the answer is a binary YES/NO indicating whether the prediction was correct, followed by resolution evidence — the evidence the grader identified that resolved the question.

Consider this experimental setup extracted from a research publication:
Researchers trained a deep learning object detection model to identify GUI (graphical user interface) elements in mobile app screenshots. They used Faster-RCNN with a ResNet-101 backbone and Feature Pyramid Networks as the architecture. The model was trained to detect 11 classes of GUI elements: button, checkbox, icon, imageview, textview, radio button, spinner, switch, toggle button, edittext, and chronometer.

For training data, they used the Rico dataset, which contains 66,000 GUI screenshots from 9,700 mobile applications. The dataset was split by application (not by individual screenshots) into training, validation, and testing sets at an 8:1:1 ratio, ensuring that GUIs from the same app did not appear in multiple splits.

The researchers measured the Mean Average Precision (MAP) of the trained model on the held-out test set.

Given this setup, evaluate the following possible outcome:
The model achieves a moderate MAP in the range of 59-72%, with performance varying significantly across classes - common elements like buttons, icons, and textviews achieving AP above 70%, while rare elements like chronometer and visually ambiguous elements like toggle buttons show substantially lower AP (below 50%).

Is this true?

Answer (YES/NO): NO